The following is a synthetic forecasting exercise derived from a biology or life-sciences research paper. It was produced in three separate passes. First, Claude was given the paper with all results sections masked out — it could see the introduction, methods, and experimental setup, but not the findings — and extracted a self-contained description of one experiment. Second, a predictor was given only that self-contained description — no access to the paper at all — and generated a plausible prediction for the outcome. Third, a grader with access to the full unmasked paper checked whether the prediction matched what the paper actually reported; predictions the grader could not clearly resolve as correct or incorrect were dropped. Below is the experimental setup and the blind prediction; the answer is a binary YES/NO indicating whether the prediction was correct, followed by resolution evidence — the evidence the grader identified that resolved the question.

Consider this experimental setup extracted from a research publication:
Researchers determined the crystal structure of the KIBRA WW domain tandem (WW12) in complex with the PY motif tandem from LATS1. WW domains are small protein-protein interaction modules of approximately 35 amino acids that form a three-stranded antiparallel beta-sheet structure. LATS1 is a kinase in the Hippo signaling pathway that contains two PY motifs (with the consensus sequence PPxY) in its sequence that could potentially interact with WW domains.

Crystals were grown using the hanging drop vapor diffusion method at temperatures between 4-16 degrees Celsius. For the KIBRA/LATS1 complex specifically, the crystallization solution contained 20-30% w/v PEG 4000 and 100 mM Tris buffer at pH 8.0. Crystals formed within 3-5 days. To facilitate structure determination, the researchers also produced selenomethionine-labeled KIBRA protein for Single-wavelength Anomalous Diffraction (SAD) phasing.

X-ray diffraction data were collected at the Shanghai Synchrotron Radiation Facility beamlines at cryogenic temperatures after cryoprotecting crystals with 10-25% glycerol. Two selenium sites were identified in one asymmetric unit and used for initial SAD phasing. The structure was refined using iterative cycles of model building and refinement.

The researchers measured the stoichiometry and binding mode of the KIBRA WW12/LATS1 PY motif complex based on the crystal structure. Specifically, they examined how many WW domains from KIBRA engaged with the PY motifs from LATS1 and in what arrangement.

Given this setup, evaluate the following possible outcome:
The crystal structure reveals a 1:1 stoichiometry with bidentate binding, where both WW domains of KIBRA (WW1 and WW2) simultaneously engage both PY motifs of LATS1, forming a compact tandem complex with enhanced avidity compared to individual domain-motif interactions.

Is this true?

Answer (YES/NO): YES